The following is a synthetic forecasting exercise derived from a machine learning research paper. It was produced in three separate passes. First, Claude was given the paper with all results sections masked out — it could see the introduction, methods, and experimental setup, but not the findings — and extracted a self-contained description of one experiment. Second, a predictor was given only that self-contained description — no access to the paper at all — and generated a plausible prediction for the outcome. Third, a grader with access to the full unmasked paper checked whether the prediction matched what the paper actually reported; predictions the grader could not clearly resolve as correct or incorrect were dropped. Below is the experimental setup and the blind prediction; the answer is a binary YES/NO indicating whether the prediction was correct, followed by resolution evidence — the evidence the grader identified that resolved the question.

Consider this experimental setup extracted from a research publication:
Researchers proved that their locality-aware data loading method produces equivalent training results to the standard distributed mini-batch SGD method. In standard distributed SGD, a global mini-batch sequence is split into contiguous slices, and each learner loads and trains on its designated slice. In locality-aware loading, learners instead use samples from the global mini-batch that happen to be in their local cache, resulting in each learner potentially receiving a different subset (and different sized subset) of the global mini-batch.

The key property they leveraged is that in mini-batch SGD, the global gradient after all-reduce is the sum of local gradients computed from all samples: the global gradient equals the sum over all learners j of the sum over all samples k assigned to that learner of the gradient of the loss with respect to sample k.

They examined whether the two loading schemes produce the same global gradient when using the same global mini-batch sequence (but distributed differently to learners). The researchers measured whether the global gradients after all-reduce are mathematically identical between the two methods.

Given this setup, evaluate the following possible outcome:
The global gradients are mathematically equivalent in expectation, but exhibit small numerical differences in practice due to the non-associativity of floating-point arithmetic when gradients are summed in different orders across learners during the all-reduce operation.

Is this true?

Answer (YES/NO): NO